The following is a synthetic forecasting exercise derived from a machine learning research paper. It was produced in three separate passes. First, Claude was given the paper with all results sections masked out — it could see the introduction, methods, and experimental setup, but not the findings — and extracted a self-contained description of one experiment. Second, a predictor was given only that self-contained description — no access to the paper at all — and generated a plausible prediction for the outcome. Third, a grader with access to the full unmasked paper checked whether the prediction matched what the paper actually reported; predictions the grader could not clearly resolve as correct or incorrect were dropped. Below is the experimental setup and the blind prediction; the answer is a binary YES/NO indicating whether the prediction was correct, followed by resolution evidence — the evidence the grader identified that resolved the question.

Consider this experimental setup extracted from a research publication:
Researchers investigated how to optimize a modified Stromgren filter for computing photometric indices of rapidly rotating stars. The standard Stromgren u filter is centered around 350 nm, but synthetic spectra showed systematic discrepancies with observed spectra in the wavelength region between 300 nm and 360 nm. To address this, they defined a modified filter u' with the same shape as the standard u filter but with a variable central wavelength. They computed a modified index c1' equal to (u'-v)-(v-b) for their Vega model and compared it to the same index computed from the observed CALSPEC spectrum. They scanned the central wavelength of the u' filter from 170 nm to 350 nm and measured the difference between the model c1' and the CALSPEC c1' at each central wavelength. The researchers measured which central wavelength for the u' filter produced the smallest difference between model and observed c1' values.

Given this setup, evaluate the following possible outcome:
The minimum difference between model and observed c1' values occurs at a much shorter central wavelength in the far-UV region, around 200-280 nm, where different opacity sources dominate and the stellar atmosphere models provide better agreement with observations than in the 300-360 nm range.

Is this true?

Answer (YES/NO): YES